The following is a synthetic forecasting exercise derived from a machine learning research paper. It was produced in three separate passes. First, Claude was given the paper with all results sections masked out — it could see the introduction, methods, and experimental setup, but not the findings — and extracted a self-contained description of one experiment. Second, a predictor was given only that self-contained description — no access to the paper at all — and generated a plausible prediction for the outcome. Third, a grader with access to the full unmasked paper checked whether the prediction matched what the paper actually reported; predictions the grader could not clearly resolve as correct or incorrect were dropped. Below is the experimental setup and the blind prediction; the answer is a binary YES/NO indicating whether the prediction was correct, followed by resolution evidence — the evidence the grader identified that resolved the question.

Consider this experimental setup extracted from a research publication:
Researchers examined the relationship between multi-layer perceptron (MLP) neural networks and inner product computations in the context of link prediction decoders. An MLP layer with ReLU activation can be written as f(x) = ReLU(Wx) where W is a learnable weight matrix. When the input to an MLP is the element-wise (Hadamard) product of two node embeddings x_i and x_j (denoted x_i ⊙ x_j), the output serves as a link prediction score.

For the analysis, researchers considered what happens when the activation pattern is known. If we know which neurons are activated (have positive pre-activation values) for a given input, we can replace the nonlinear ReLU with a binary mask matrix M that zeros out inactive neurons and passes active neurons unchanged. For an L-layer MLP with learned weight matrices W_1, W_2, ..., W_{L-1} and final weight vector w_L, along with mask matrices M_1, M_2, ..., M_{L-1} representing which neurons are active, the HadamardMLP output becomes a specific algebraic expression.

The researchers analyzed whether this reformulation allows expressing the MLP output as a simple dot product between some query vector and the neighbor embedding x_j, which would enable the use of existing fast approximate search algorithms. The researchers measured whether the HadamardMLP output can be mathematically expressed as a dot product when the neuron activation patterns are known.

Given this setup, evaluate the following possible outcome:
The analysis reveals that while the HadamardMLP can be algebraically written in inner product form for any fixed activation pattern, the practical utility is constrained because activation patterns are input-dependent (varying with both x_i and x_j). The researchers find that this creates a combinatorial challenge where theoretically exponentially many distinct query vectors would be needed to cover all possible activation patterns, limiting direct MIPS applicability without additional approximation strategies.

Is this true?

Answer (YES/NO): NO